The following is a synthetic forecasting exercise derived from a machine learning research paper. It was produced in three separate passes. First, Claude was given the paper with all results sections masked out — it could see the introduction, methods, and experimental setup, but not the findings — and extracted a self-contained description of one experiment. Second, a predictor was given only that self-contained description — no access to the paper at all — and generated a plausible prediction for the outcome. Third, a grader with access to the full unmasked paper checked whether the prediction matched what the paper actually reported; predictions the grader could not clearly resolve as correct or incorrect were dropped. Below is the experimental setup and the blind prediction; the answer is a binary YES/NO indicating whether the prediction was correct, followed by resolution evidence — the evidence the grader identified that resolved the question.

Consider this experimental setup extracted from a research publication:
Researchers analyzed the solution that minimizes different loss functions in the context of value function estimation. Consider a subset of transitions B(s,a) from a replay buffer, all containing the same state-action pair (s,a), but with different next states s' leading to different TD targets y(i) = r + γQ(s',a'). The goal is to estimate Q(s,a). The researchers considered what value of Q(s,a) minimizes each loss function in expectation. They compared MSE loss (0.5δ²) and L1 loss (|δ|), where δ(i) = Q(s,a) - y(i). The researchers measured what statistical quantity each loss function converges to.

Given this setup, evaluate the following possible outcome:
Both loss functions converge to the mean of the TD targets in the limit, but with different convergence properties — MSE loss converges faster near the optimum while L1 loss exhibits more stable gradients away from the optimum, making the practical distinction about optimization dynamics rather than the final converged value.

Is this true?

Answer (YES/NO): NO